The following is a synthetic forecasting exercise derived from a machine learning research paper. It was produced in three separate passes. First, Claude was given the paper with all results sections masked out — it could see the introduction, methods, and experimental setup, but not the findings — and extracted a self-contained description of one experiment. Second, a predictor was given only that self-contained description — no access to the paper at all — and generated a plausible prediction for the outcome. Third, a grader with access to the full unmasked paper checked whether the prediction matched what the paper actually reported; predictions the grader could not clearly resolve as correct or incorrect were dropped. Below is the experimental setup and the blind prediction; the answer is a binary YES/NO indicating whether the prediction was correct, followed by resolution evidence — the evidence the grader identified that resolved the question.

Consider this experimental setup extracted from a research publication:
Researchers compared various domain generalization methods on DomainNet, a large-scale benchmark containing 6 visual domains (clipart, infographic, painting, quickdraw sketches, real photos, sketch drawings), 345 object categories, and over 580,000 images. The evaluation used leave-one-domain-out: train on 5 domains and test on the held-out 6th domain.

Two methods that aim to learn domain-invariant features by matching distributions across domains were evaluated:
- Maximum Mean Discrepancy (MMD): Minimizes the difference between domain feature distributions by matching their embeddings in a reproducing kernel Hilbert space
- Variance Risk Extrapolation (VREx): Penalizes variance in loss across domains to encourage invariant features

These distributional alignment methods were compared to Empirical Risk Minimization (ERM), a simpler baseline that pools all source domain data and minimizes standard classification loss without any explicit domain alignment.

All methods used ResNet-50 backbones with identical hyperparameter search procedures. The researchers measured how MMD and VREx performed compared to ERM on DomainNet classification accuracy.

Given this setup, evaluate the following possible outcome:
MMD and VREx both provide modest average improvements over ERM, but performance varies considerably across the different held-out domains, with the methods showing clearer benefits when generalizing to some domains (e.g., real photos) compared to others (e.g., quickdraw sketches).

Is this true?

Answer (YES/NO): NO